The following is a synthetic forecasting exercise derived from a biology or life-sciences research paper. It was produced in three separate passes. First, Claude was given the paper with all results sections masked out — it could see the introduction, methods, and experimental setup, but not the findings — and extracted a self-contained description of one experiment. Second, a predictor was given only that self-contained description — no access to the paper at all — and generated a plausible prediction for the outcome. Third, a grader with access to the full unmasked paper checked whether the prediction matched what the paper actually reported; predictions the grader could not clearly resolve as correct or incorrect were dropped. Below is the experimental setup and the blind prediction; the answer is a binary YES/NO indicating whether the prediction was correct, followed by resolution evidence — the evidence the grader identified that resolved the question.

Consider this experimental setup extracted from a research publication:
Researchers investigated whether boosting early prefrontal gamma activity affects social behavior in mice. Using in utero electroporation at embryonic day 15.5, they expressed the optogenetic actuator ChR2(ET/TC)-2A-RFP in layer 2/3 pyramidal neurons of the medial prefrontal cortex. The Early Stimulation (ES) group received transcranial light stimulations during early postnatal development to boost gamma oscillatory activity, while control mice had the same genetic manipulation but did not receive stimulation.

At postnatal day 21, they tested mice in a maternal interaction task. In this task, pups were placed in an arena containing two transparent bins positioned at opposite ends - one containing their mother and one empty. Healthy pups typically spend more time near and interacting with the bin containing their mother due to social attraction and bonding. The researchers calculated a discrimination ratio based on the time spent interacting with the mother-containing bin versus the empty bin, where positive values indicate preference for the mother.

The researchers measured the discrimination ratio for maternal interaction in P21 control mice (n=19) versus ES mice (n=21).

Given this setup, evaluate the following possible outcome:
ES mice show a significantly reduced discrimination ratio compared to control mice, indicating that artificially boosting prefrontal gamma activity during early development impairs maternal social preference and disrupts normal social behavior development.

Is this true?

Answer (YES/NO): YES